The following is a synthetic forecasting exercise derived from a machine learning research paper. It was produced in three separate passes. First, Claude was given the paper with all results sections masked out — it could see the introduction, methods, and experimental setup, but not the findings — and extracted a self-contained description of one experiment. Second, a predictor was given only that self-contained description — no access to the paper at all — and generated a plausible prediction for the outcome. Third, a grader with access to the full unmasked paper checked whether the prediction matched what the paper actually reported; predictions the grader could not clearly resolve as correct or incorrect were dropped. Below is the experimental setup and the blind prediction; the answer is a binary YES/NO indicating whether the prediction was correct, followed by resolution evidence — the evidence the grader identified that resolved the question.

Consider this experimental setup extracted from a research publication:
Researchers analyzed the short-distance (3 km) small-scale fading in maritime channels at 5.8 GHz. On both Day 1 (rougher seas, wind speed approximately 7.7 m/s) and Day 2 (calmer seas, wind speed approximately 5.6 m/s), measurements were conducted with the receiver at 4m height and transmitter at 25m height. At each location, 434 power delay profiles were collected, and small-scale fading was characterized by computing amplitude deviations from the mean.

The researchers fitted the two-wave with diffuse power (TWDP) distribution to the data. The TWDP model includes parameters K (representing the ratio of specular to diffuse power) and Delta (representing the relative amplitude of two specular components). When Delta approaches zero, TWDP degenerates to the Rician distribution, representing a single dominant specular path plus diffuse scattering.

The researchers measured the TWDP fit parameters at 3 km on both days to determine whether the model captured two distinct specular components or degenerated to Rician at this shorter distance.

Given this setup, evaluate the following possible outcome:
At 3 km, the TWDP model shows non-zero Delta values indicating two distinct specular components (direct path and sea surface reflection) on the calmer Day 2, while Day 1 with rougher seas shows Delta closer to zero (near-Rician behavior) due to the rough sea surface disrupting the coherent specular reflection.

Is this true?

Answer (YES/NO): NO